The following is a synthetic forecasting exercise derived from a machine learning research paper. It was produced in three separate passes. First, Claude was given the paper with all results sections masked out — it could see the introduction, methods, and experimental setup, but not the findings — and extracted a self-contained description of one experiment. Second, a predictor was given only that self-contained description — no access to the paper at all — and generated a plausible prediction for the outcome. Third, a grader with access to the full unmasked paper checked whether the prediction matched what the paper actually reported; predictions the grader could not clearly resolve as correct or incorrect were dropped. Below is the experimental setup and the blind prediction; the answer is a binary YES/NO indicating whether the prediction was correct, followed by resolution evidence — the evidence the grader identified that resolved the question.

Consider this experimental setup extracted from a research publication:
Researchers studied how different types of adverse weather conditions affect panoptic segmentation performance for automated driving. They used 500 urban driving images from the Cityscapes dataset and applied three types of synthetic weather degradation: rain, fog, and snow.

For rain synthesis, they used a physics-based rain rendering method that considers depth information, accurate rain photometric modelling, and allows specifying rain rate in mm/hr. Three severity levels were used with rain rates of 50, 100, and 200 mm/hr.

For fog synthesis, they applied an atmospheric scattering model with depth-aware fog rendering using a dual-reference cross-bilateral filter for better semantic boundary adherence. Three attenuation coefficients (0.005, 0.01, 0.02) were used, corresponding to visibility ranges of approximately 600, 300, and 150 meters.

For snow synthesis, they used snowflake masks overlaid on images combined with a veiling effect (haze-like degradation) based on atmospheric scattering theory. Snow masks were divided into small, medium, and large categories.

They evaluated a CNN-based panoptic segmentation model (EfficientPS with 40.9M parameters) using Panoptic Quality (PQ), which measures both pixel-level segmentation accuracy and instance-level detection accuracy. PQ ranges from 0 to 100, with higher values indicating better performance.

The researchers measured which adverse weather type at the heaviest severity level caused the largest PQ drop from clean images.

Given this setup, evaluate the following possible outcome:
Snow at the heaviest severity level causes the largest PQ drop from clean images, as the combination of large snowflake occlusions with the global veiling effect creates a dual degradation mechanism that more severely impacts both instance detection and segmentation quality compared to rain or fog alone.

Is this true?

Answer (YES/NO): YES